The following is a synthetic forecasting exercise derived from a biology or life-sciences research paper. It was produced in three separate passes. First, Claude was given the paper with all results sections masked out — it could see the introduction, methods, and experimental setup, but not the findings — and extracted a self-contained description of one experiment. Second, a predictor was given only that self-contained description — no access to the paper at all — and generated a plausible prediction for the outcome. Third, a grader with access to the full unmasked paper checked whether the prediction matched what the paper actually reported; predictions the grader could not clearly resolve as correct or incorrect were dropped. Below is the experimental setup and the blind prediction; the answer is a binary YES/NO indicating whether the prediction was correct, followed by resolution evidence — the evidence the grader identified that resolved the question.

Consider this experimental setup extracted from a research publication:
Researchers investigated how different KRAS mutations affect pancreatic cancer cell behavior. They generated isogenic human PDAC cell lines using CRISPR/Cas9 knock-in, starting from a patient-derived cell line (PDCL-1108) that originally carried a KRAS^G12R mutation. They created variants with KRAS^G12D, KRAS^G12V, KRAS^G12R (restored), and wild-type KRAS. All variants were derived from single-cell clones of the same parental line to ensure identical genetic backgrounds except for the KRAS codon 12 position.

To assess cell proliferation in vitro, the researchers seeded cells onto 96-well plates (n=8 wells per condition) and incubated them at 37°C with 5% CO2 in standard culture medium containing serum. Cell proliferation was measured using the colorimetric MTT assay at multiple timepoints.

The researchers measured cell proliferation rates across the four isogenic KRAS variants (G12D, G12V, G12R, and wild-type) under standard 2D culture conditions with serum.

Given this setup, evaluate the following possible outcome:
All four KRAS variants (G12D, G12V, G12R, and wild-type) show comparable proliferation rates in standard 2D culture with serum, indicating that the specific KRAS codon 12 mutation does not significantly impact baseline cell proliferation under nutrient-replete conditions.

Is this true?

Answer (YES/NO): NO